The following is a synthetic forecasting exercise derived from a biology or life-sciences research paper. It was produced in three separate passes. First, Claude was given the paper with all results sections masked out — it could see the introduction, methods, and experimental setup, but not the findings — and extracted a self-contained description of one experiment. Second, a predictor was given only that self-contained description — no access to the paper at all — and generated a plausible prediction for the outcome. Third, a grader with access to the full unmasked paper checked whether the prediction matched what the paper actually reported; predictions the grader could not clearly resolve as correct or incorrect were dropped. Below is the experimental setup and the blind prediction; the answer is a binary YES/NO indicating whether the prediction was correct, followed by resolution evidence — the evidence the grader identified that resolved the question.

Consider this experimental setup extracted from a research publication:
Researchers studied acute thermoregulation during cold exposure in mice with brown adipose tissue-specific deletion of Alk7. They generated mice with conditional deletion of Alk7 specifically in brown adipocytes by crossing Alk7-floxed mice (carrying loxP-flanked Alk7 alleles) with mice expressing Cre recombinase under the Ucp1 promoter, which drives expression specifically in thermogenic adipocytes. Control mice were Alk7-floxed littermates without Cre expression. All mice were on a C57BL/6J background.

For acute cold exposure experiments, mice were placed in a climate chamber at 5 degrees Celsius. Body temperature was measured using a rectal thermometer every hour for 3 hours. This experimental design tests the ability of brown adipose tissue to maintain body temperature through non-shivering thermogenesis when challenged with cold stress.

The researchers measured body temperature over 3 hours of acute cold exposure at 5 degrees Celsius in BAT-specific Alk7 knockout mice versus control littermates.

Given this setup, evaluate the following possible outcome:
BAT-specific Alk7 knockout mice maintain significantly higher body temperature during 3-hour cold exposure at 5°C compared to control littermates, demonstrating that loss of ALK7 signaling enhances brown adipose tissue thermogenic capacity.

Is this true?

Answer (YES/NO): NO